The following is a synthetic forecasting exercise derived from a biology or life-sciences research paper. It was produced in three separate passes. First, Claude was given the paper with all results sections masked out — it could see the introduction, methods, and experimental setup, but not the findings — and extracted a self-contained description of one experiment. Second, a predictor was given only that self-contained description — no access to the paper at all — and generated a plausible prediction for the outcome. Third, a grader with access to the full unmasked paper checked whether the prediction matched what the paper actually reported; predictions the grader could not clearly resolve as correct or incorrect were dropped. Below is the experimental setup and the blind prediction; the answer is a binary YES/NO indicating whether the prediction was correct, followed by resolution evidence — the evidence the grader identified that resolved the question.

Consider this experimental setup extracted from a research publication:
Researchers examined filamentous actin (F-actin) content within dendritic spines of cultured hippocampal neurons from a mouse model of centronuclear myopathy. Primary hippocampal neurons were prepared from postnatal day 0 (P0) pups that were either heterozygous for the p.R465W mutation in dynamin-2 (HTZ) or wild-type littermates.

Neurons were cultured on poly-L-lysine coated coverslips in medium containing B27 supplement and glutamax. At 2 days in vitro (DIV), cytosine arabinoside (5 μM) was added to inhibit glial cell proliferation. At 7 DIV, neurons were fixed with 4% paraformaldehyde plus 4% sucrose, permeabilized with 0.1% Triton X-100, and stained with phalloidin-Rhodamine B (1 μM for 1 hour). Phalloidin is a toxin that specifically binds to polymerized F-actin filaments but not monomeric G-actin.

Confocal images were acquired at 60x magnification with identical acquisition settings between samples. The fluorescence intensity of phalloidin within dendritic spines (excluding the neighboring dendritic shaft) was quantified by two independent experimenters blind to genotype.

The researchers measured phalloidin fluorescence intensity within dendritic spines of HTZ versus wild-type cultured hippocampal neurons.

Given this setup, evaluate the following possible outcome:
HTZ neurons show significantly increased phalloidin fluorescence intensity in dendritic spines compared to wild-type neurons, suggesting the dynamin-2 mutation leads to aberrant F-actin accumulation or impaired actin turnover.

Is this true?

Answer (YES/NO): NO